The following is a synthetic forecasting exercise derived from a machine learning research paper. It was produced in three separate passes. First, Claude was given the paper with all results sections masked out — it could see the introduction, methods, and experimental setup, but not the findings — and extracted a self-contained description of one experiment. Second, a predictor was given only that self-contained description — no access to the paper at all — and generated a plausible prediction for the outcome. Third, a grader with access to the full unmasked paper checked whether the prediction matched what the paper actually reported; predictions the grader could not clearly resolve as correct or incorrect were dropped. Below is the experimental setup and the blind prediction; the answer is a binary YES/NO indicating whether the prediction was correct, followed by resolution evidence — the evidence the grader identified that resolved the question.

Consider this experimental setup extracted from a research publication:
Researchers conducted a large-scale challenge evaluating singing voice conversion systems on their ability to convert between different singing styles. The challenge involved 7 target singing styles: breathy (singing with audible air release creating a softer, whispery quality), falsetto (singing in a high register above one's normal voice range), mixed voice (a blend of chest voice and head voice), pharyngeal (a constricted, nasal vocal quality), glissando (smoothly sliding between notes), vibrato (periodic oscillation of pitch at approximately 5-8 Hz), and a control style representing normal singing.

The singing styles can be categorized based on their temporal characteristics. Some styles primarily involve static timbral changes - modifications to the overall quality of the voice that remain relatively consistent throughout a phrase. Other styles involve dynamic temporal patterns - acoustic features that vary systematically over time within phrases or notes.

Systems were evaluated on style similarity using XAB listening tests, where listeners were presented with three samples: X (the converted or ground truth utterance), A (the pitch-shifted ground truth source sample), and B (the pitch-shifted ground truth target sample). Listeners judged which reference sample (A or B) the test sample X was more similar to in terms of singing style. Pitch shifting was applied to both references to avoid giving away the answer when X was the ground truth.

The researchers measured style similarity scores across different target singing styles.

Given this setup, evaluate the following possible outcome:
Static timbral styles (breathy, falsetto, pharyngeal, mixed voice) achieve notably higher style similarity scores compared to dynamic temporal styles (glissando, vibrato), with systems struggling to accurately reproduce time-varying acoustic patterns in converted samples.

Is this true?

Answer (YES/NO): NO